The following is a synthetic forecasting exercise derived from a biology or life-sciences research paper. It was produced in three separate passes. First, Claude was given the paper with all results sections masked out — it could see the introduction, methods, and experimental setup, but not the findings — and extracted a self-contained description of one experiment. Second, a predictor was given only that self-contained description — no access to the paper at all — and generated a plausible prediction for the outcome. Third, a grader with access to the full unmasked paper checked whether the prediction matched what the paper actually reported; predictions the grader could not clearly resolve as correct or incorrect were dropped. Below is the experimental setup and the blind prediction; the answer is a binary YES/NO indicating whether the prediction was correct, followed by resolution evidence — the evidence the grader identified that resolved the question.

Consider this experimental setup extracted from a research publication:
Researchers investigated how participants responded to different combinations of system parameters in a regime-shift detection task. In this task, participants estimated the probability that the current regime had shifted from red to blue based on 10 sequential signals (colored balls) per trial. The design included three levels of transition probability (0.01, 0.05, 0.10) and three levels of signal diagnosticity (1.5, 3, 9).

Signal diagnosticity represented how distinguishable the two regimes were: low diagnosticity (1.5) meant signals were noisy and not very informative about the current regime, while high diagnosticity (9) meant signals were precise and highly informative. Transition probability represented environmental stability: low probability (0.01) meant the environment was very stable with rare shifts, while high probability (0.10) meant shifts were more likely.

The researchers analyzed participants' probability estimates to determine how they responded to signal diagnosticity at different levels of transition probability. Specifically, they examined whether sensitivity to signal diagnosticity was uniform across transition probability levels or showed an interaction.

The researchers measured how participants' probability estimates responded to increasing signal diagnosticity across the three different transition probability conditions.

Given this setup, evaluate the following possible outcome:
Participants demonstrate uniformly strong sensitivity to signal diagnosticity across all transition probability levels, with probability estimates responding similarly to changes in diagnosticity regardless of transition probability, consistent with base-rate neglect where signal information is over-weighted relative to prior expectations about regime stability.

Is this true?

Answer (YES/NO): NO